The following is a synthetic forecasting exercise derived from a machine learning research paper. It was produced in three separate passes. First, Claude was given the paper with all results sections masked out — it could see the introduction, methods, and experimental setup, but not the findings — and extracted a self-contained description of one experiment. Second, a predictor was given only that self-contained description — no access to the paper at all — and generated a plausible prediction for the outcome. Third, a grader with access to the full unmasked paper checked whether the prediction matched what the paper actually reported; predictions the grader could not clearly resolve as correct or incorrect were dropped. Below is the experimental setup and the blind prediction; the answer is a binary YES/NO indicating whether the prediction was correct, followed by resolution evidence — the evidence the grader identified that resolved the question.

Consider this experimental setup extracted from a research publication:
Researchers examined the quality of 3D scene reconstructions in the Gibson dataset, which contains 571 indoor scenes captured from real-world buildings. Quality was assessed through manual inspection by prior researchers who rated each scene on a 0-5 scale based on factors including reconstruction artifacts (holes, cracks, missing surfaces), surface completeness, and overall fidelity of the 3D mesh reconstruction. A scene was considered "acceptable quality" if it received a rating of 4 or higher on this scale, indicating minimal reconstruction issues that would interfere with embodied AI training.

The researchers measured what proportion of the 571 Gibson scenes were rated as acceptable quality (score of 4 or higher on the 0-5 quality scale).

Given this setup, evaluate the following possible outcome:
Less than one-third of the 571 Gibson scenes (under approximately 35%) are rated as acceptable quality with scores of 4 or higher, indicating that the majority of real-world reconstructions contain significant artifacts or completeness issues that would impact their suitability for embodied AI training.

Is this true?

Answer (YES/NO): YES